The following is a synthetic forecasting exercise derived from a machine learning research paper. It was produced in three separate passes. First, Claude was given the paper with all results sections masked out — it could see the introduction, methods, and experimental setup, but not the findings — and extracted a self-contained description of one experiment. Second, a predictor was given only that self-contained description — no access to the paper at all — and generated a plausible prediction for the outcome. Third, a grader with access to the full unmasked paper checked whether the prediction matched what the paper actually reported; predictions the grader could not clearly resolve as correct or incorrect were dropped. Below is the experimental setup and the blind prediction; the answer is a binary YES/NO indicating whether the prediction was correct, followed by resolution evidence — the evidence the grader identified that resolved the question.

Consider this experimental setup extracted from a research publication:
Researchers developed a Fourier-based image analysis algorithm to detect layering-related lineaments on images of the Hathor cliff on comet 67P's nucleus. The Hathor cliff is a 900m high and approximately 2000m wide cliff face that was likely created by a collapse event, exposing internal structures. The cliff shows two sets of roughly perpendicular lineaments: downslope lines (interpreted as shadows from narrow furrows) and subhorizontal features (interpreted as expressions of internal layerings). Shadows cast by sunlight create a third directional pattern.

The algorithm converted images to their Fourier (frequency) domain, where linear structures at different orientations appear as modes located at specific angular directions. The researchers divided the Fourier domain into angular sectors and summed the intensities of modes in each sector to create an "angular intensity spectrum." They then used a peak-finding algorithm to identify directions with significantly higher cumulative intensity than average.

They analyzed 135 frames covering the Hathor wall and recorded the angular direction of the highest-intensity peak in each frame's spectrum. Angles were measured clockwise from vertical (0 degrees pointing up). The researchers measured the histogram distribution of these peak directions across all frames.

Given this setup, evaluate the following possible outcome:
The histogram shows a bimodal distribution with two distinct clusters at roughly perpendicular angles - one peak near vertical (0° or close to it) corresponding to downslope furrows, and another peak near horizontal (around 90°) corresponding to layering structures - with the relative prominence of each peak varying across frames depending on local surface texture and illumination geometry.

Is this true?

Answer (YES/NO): NO